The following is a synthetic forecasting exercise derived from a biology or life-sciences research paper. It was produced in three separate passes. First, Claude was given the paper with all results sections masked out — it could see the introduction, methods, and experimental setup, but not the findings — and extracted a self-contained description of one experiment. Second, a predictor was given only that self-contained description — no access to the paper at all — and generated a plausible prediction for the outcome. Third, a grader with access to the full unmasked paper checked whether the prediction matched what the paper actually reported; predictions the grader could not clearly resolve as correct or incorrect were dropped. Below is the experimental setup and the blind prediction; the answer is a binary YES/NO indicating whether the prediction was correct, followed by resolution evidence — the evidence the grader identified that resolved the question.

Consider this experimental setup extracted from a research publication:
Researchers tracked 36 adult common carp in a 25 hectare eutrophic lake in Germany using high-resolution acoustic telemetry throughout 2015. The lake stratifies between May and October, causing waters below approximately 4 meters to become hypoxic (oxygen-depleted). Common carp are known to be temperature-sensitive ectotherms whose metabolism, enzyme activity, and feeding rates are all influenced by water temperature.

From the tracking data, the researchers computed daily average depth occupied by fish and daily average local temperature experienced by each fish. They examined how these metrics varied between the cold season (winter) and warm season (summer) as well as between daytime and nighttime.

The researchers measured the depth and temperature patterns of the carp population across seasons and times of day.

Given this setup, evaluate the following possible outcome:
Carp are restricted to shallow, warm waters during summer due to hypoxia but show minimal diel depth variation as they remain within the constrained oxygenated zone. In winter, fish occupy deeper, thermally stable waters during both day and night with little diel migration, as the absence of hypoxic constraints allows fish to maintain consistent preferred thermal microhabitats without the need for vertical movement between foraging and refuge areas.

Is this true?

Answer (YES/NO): NO